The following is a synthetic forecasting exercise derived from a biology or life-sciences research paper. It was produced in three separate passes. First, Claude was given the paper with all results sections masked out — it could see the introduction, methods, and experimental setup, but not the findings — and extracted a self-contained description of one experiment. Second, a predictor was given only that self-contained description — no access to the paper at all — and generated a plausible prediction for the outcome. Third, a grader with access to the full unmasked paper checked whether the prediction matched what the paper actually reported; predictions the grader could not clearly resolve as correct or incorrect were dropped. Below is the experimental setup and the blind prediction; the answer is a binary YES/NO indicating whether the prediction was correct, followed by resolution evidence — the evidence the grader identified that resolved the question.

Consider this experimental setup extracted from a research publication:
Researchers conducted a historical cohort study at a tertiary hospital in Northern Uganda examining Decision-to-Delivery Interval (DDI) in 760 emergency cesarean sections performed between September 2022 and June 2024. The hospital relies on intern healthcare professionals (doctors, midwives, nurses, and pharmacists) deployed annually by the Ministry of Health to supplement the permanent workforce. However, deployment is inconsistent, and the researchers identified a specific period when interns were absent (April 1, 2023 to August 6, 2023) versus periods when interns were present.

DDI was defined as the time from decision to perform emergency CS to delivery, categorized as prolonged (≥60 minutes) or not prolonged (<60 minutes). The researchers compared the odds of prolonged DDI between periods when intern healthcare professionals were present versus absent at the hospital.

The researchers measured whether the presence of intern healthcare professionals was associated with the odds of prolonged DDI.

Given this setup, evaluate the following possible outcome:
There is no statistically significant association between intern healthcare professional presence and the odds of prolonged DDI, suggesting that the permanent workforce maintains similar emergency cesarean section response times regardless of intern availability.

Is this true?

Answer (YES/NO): YES